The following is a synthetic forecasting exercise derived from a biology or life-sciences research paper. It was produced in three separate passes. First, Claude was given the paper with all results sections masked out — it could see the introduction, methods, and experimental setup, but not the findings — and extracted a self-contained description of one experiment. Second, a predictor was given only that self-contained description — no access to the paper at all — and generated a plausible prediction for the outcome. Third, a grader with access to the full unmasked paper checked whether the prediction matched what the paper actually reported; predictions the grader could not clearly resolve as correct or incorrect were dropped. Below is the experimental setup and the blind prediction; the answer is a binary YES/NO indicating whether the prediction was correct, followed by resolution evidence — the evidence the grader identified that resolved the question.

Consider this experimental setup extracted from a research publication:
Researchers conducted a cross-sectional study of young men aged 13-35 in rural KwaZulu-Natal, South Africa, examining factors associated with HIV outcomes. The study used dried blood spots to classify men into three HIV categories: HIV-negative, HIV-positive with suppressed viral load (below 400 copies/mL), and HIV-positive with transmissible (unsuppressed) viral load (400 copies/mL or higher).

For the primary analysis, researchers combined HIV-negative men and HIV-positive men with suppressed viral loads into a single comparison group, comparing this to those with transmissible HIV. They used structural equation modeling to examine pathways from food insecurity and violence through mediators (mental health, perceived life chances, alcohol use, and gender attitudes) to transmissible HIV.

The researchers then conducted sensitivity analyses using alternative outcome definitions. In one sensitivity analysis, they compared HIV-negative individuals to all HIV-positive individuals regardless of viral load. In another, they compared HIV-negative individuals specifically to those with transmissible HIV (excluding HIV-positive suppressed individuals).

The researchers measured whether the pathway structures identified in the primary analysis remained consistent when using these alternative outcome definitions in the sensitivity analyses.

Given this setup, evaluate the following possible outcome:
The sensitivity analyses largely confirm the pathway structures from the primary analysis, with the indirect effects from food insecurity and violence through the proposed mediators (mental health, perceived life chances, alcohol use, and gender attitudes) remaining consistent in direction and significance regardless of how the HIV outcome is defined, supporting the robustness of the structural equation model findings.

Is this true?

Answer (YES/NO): YES